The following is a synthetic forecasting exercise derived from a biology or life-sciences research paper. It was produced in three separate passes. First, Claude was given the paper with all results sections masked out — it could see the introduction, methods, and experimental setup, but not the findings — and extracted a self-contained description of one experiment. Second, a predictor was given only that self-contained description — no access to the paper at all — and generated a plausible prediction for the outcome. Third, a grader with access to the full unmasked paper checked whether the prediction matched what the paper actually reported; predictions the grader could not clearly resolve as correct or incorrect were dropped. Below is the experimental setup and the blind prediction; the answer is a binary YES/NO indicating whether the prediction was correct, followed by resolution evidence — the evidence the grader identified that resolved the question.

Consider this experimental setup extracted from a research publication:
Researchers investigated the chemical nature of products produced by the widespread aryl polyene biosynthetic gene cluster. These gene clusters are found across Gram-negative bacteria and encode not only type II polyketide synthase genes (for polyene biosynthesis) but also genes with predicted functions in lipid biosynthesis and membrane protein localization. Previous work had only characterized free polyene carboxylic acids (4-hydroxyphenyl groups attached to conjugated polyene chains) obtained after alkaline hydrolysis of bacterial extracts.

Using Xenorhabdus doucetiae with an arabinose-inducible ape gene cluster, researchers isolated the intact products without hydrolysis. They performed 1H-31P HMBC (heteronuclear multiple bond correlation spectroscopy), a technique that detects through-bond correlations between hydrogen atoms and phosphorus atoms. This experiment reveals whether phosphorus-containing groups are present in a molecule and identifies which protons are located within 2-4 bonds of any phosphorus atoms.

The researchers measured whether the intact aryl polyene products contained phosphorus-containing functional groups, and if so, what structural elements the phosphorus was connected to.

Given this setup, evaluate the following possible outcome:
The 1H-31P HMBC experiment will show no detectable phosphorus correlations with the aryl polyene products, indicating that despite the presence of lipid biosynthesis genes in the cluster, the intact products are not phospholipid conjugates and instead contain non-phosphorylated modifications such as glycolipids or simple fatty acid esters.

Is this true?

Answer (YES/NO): NO